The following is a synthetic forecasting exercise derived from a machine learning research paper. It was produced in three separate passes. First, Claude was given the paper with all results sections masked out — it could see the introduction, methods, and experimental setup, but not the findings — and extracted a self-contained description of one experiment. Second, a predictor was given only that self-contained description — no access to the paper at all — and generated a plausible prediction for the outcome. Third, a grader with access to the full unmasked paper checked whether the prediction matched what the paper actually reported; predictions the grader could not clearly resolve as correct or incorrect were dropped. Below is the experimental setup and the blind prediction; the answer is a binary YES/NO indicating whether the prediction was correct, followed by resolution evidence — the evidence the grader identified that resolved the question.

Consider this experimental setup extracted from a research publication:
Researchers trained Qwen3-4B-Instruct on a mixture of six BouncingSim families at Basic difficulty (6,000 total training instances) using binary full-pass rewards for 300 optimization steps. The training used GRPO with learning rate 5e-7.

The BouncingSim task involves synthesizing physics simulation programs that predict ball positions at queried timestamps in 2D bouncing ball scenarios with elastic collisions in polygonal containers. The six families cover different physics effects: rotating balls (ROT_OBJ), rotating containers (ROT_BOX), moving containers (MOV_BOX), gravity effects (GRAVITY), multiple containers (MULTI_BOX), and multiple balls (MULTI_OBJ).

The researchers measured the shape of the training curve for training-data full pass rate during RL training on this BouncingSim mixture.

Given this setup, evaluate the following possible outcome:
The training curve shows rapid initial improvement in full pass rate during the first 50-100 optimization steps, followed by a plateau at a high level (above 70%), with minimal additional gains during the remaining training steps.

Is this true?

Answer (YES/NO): NO